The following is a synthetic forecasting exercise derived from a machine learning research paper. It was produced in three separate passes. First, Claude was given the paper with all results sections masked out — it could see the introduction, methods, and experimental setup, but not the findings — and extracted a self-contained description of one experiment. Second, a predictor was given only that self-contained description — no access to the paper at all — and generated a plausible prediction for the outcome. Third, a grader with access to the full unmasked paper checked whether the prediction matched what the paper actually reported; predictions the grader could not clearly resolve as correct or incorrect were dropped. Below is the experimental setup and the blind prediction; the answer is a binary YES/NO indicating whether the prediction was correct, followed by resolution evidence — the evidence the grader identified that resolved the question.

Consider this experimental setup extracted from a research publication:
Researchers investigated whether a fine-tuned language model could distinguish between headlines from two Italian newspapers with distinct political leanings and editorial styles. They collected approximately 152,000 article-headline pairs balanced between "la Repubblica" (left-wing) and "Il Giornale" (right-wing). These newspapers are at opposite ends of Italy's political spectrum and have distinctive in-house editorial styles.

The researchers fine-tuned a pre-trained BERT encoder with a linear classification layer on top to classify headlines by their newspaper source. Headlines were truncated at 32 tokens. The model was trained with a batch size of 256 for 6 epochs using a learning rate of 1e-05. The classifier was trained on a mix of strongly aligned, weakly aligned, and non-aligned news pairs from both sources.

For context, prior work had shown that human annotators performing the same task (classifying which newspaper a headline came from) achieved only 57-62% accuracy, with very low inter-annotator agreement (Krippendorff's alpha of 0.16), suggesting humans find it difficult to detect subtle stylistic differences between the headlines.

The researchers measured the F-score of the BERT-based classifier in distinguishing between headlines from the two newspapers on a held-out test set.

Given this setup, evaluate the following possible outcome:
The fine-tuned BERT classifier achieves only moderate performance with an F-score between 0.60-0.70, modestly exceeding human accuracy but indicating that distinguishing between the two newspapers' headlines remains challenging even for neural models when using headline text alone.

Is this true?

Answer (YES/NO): NO